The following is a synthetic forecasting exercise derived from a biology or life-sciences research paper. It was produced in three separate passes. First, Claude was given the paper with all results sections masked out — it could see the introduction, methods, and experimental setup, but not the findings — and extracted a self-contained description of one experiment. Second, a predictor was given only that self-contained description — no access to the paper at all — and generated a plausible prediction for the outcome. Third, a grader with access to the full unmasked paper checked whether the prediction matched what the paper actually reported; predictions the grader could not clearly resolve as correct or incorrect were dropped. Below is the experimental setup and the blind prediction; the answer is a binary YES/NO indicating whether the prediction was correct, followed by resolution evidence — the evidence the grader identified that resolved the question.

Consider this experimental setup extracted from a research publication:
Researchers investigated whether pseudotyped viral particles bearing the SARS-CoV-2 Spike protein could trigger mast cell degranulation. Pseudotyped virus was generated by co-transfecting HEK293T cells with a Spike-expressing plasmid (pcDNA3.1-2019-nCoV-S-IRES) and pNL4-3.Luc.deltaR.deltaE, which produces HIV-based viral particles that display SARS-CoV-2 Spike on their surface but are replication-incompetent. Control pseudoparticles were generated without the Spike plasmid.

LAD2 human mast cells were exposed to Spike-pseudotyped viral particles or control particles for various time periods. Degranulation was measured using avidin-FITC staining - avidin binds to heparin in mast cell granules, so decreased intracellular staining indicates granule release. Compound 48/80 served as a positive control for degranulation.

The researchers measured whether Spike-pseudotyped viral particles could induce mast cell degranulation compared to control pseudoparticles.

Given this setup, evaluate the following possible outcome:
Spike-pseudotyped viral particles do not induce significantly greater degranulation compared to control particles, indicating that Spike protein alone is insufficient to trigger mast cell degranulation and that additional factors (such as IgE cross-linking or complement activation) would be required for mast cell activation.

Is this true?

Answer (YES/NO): NO